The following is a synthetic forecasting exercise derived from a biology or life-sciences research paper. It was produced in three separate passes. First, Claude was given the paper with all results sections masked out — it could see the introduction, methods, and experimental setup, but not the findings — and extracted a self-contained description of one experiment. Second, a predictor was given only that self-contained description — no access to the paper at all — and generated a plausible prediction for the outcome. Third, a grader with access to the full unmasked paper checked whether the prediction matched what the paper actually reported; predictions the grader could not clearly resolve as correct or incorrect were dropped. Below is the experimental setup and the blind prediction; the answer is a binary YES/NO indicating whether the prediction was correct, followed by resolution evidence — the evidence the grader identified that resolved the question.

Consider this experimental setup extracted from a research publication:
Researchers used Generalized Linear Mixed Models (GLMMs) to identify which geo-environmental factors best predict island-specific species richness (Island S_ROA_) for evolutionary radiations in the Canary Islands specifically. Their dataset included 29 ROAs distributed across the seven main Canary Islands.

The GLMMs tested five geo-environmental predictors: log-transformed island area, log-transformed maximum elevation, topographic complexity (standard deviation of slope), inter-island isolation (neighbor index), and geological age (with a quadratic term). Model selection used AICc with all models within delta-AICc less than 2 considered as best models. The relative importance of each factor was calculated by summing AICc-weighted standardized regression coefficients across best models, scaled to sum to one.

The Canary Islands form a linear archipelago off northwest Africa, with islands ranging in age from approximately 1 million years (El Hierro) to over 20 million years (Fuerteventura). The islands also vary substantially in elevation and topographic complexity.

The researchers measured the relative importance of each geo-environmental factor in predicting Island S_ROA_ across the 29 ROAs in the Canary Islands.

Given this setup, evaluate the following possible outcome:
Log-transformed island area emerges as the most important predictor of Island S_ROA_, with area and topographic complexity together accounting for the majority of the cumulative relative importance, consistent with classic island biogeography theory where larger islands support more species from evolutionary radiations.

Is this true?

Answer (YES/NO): NO